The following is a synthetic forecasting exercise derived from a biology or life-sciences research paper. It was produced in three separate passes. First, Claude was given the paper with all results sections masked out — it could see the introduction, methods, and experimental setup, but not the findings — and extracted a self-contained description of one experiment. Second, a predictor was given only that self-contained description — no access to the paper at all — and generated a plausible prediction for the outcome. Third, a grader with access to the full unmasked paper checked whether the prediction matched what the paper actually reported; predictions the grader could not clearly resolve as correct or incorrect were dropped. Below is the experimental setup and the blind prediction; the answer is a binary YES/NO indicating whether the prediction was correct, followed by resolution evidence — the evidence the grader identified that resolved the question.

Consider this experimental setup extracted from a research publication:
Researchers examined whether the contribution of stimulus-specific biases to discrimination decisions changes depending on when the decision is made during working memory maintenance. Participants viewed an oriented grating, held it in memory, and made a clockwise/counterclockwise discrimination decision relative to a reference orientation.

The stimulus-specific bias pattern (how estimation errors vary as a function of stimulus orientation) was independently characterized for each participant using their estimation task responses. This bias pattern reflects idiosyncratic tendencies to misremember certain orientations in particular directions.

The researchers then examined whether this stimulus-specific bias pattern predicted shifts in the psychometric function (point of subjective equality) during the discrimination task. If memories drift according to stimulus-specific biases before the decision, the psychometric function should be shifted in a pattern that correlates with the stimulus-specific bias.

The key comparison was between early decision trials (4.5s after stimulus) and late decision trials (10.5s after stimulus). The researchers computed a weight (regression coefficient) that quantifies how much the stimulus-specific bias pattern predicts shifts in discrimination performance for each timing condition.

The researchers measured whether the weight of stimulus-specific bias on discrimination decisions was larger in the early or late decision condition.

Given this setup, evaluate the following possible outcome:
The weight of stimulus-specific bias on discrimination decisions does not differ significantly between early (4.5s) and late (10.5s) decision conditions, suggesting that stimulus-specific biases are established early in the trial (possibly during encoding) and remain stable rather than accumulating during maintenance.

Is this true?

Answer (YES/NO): NO